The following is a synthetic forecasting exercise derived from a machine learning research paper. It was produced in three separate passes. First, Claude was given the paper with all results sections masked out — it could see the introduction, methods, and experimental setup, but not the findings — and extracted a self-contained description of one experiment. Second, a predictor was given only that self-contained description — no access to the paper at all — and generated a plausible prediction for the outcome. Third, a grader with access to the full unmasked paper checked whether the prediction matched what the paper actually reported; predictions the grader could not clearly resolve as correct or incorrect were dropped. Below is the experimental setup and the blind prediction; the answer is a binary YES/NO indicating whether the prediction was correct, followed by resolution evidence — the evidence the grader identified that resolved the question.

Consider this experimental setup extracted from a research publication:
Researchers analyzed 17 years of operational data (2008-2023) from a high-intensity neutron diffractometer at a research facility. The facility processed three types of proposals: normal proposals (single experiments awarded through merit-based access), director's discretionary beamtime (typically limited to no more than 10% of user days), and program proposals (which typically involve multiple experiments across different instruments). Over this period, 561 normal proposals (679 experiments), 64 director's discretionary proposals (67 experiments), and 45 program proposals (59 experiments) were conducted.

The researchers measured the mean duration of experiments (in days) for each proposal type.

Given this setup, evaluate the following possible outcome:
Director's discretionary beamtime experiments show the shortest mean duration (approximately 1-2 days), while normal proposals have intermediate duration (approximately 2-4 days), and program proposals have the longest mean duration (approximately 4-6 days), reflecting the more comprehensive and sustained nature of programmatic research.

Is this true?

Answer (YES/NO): NO